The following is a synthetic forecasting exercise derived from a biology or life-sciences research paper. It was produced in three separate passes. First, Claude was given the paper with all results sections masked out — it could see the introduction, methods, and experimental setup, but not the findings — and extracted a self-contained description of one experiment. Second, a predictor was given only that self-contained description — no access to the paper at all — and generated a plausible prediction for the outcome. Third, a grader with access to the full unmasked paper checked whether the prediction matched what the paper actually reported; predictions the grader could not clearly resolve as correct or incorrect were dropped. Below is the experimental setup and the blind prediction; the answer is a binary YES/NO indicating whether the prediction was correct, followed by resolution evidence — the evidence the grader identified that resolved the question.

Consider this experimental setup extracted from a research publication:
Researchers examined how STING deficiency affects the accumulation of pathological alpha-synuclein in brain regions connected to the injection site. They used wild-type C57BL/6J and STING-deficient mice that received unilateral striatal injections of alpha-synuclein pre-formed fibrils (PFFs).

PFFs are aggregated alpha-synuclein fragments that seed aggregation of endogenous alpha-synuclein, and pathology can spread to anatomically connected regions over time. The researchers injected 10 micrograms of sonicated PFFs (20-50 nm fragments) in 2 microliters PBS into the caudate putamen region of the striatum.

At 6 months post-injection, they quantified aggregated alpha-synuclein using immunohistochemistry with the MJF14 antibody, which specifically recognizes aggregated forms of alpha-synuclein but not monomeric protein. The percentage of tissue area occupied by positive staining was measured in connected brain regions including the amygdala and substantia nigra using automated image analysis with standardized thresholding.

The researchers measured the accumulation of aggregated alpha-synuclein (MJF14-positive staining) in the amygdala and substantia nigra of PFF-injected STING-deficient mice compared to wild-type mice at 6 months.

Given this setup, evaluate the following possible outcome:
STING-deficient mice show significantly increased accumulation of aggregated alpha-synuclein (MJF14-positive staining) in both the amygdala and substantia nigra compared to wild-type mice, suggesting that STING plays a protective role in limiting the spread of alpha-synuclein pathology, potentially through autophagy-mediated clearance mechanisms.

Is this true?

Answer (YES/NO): NO